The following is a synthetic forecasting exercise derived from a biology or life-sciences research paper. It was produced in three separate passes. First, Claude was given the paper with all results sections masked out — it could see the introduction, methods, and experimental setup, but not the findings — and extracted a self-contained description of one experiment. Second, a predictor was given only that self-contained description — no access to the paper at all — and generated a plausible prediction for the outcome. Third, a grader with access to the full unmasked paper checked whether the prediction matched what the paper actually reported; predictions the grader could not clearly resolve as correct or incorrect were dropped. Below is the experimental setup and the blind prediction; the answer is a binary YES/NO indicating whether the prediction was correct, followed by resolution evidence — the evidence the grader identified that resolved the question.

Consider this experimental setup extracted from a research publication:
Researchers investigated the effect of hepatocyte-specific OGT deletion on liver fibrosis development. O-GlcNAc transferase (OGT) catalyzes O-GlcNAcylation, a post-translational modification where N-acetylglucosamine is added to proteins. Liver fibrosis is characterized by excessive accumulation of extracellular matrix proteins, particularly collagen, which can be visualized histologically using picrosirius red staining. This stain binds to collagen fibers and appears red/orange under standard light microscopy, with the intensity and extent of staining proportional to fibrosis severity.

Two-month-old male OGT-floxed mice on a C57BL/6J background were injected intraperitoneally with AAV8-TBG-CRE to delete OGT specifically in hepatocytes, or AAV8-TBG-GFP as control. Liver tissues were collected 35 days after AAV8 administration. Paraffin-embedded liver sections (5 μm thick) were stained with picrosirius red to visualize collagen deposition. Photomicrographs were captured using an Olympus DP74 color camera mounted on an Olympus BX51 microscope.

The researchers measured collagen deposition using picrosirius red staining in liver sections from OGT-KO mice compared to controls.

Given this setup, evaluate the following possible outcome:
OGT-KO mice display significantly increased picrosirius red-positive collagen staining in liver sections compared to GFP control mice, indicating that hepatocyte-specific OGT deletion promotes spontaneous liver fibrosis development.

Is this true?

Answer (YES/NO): YES